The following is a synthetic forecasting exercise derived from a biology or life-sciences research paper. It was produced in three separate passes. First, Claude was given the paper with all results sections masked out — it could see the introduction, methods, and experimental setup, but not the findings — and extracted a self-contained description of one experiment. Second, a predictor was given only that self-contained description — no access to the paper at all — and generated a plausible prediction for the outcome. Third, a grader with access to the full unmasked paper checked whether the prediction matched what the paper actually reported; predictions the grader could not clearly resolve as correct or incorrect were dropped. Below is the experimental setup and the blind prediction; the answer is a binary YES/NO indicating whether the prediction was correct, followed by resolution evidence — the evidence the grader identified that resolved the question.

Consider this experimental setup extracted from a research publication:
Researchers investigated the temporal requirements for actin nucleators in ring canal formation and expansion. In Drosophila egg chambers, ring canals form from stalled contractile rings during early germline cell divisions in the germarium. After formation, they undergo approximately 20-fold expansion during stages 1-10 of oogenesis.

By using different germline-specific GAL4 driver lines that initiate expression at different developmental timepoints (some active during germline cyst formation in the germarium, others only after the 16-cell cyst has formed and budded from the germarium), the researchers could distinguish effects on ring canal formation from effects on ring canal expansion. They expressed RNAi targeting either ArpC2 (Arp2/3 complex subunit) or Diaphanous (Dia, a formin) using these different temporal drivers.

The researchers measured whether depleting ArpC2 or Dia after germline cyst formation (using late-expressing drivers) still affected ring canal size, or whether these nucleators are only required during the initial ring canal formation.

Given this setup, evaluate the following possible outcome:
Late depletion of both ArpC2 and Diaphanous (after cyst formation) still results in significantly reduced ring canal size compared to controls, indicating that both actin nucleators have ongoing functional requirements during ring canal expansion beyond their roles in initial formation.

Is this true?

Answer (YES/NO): NO